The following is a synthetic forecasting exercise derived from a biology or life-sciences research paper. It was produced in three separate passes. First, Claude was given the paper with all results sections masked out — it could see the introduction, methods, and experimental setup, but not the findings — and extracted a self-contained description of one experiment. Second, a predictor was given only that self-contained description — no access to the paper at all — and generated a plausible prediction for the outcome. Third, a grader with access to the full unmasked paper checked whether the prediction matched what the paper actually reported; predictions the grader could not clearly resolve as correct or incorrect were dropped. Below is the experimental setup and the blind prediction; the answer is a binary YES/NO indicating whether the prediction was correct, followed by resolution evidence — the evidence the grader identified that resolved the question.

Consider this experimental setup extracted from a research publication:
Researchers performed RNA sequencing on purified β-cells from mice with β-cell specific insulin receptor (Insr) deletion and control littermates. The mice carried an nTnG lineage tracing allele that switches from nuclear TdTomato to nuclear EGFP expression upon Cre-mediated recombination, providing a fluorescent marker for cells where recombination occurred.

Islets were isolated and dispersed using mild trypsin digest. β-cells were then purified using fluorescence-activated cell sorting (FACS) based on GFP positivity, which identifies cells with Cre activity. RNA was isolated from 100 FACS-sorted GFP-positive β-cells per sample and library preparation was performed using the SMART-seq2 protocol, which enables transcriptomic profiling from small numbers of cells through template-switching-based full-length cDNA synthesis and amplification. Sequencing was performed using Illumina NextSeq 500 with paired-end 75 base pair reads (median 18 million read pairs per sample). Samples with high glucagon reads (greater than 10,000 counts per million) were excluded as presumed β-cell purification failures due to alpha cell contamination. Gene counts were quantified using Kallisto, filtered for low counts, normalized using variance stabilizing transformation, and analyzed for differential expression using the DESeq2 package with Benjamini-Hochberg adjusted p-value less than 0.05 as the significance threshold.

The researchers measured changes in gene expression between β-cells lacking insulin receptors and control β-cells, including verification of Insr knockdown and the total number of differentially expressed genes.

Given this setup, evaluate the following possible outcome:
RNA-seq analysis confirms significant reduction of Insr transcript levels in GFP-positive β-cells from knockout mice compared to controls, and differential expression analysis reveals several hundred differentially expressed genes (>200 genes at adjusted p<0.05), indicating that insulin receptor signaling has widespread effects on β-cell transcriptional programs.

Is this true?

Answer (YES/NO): NO